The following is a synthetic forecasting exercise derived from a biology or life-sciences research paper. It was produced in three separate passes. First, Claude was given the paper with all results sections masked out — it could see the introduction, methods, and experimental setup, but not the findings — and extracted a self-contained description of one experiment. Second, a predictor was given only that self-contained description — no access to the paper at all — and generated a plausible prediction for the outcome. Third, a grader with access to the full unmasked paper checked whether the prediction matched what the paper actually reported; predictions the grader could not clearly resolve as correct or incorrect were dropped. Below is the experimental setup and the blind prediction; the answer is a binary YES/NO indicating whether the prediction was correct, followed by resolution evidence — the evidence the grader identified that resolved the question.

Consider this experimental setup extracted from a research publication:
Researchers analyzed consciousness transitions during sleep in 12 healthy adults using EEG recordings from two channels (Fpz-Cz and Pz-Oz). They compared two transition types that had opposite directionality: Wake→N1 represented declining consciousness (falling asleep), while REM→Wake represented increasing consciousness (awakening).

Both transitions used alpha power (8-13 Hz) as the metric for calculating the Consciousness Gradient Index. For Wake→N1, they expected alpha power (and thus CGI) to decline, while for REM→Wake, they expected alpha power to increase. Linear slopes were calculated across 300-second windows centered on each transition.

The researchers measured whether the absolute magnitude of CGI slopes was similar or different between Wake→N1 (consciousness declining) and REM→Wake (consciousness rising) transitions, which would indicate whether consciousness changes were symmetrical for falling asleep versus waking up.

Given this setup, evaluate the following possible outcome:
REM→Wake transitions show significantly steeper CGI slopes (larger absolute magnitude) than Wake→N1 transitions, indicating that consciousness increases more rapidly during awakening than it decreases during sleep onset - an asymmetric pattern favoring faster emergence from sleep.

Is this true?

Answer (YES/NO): NO